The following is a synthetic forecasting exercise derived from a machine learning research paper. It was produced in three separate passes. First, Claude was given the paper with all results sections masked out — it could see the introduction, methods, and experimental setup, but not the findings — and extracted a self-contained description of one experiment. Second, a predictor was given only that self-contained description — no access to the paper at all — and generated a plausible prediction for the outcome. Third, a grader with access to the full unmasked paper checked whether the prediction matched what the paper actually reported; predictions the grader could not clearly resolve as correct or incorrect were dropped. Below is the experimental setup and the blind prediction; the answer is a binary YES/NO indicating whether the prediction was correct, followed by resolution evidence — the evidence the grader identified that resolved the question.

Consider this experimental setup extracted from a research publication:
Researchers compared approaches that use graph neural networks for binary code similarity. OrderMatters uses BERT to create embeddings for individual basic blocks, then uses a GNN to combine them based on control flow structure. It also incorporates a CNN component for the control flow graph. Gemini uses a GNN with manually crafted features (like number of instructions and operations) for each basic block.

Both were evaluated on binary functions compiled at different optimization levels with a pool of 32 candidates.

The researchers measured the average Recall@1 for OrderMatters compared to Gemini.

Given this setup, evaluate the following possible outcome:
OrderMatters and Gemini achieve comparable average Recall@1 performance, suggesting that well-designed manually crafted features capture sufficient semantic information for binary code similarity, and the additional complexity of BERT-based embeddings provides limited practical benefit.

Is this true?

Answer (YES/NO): NO